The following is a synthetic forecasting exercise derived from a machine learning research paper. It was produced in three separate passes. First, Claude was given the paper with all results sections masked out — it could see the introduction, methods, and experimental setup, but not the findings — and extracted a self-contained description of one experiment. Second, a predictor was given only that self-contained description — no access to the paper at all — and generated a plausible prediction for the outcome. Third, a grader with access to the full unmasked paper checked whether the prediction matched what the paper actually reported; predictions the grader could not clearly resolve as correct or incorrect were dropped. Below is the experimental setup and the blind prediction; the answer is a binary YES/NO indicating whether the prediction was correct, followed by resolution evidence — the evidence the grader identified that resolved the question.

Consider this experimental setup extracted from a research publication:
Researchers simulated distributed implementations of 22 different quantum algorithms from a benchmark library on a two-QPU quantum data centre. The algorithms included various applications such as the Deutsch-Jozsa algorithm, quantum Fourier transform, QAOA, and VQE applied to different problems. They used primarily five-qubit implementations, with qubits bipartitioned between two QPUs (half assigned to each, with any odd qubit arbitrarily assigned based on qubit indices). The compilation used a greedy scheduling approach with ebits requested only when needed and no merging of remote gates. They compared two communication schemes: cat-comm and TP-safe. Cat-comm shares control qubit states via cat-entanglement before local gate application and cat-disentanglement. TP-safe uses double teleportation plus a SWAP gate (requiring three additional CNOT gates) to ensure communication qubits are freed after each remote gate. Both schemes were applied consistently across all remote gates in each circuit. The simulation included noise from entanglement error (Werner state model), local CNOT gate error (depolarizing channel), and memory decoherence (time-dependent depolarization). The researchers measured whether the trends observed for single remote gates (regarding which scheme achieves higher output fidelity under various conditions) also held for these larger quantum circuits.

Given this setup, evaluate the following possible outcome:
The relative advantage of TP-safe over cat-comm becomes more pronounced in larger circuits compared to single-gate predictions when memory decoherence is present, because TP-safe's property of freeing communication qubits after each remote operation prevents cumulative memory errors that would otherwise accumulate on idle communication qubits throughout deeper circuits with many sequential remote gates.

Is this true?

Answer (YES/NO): NO